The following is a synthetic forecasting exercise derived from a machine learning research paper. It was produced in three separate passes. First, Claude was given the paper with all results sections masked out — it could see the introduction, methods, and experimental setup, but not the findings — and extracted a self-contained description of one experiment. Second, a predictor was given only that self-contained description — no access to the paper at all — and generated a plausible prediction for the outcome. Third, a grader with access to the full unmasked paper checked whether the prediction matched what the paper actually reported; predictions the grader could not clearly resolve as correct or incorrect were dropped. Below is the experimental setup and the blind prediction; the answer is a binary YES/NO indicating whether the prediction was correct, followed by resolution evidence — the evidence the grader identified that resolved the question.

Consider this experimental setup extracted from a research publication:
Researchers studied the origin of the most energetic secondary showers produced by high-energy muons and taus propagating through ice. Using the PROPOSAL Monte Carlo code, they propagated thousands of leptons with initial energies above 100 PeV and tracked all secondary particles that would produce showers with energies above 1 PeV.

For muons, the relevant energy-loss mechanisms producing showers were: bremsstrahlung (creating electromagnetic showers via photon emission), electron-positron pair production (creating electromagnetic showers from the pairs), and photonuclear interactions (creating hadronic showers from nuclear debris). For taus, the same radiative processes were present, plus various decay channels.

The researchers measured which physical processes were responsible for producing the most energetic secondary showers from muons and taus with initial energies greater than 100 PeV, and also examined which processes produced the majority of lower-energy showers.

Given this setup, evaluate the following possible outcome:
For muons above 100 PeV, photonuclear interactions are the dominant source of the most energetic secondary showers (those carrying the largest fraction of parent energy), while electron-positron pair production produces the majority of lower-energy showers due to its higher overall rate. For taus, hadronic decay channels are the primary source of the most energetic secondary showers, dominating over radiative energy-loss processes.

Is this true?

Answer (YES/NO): NO